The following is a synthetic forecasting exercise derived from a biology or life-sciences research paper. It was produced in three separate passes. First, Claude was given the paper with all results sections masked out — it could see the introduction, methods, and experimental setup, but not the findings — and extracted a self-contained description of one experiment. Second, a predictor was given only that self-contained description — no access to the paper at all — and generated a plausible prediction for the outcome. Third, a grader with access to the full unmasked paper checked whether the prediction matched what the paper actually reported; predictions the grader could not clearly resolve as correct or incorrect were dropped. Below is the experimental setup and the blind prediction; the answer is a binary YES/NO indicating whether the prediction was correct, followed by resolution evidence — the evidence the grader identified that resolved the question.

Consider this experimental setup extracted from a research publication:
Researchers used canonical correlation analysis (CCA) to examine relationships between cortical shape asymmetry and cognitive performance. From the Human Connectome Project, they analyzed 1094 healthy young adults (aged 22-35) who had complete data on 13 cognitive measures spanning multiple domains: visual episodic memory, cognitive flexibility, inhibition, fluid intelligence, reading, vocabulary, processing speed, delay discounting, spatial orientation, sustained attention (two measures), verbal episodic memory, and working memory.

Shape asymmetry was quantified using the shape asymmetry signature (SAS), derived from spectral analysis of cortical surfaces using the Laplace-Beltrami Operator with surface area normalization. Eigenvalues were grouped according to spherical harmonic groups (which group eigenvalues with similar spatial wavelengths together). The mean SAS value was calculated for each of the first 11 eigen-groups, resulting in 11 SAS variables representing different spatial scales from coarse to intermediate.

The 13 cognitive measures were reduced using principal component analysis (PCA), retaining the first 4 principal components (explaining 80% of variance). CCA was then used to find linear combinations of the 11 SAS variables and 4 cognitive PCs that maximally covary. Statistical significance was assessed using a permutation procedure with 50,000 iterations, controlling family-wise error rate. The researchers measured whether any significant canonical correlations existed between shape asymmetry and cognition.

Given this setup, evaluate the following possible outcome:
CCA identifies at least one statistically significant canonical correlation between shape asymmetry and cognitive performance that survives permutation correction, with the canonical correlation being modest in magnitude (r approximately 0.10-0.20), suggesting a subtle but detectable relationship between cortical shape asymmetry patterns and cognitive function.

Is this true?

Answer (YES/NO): YES